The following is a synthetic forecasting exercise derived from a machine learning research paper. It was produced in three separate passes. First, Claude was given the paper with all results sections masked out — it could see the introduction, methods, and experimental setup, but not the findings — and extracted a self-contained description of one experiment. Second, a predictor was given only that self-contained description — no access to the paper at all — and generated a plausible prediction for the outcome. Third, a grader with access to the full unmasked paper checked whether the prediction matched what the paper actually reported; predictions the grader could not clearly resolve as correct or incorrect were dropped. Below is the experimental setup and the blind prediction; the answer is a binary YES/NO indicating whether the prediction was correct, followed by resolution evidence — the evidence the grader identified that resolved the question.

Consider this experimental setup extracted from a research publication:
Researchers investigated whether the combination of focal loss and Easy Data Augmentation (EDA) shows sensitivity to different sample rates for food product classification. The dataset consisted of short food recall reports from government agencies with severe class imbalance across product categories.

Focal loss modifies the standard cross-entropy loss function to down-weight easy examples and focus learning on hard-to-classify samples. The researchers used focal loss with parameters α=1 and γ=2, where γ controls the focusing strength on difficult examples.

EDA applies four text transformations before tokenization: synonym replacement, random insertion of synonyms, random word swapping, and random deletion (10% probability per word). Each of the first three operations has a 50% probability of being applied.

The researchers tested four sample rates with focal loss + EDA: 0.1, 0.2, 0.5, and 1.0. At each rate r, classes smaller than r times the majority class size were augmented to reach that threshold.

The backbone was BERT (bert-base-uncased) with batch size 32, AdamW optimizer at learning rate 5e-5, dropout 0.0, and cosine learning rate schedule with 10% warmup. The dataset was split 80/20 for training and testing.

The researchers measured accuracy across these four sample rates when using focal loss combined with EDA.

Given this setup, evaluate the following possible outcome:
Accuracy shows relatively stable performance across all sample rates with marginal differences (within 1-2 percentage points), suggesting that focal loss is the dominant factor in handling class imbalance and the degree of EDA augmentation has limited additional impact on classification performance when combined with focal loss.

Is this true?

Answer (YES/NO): YES